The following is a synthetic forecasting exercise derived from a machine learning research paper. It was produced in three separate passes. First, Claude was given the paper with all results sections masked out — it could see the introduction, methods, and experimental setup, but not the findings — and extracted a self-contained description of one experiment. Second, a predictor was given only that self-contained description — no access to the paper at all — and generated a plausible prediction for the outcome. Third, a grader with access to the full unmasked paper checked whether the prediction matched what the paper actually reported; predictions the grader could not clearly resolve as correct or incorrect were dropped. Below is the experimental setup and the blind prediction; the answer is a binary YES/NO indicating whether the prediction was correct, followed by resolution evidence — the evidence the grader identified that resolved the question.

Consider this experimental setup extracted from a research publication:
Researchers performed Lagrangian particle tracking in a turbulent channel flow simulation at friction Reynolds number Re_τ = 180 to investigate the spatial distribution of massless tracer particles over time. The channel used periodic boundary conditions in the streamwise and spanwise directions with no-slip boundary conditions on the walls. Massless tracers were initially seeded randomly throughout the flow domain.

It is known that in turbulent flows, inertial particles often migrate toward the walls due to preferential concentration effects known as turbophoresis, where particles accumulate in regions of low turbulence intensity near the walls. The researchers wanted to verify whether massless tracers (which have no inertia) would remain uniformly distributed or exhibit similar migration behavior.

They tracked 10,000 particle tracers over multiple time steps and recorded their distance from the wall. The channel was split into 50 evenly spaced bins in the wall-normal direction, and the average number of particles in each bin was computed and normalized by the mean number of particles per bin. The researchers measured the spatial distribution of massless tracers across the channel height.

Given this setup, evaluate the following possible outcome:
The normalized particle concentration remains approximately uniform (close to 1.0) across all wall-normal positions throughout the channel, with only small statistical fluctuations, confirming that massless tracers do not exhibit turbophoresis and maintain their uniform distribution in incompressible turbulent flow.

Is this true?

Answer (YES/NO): YES